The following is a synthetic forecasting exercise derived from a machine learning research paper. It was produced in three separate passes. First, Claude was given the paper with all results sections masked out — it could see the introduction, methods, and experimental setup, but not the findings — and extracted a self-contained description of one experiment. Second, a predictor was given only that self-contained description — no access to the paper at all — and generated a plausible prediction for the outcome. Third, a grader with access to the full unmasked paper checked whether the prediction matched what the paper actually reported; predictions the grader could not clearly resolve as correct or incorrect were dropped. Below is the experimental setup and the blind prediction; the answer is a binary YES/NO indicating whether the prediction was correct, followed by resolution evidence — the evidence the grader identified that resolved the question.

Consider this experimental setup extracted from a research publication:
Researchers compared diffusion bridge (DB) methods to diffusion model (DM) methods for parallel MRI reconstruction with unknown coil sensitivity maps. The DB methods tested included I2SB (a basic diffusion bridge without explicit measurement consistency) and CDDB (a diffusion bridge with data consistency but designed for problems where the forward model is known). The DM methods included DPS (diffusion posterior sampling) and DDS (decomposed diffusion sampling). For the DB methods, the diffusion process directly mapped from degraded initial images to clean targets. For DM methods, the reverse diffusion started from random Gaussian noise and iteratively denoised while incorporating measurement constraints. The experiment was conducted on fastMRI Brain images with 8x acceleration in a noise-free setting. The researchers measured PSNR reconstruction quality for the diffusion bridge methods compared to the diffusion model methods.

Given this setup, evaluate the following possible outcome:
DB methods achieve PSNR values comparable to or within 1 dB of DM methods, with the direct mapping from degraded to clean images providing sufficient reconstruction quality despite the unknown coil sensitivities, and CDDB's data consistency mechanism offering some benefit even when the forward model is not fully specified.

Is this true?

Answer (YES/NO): NO